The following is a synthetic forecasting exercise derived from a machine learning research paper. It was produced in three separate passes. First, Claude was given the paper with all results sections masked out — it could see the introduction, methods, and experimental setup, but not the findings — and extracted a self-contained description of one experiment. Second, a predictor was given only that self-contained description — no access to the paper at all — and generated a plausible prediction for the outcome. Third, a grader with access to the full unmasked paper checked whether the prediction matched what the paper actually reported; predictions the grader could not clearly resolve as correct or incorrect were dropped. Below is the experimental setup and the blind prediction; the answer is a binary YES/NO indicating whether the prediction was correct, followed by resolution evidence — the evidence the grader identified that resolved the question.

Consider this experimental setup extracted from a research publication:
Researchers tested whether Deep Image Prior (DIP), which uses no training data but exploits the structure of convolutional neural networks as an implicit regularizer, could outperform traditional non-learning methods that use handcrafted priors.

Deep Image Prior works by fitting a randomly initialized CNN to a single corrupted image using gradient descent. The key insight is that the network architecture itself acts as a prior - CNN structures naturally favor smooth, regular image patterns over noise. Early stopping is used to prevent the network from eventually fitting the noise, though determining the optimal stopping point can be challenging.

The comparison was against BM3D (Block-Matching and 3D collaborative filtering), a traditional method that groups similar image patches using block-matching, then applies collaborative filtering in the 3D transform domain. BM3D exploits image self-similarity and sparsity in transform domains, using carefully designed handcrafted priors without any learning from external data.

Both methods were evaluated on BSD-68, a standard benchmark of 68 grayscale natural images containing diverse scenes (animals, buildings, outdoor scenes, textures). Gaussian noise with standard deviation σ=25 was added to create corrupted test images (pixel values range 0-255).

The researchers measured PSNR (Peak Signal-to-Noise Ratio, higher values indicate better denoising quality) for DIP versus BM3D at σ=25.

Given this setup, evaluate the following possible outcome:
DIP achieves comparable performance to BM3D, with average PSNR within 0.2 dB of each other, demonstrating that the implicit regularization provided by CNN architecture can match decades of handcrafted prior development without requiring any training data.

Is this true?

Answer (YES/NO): NO